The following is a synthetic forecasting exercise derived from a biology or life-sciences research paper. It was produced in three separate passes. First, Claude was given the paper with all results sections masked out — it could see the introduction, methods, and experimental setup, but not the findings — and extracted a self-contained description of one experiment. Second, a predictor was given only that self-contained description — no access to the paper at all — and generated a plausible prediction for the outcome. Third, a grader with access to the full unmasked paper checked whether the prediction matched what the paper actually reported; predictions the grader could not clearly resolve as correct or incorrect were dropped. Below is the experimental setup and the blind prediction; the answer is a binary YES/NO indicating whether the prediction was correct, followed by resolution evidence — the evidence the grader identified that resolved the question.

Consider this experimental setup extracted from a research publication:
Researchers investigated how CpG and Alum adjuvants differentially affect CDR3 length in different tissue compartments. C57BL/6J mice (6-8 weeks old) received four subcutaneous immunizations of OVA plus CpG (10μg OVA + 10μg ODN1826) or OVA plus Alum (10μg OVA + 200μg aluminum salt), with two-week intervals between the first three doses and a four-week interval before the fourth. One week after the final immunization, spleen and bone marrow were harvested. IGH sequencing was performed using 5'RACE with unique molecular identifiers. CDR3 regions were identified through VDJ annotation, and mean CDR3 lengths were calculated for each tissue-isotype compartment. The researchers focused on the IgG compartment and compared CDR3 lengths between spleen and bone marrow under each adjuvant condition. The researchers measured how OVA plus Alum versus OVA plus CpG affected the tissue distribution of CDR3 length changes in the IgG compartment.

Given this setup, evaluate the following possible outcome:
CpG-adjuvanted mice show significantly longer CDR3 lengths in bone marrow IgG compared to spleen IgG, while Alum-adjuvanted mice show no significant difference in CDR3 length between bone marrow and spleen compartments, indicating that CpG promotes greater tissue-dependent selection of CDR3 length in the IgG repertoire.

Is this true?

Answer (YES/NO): NO